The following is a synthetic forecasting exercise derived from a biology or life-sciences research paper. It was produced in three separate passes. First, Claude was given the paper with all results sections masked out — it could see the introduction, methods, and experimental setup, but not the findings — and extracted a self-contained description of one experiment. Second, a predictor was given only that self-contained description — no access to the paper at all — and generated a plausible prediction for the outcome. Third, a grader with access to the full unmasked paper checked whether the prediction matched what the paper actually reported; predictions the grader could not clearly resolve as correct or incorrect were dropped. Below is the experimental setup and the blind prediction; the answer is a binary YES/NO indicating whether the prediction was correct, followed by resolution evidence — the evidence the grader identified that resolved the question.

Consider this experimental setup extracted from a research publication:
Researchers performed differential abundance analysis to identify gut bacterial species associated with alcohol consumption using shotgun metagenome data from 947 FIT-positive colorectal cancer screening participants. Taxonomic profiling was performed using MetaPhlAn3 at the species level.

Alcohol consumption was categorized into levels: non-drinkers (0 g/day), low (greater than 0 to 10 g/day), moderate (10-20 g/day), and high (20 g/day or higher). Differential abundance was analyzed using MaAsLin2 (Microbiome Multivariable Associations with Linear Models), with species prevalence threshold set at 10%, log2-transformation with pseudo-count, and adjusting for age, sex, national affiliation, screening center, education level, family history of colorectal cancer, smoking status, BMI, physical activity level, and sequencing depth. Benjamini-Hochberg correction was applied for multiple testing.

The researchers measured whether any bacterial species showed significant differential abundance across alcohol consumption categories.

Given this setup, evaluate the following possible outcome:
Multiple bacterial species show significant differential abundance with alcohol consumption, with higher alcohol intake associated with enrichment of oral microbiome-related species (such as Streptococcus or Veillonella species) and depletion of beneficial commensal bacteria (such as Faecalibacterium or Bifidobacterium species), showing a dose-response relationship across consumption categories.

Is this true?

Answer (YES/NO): NO